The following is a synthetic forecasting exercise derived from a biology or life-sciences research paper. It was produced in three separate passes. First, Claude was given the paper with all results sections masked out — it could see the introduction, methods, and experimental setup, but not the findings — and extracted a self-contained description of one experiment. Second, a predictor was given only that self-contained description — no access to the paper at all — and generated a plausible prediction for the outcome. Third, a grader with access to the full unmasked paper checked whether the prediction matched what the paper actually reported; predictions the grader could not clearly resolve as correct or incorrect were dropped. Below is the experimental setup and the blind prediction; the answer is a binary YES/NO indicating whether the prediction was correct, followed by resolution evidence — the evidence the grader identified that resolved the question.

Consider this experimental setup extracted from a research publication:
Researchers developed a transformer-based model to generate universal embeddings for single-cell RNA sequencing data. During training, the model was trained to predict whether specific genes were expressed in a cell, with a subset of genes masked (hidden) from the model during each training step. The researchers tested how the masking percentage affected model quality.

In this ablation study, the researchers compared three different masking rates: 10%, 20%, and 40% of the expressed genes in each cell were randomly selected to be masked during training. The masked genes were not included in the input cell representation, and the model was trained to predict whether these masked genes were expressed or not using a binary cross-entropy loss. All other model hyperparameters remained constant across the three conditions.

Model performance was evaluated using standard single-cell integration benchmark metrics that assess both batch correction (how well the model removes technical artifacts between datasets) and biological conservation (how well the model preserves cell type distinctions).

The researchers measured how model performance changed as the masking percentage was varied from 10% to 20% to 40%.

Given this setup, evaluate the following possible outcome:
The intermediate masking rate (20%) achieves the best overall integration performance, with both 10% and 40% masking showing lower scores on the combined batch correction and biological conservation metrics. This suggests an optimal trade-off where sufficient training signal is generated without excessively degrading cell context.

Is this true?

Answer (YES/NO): NO